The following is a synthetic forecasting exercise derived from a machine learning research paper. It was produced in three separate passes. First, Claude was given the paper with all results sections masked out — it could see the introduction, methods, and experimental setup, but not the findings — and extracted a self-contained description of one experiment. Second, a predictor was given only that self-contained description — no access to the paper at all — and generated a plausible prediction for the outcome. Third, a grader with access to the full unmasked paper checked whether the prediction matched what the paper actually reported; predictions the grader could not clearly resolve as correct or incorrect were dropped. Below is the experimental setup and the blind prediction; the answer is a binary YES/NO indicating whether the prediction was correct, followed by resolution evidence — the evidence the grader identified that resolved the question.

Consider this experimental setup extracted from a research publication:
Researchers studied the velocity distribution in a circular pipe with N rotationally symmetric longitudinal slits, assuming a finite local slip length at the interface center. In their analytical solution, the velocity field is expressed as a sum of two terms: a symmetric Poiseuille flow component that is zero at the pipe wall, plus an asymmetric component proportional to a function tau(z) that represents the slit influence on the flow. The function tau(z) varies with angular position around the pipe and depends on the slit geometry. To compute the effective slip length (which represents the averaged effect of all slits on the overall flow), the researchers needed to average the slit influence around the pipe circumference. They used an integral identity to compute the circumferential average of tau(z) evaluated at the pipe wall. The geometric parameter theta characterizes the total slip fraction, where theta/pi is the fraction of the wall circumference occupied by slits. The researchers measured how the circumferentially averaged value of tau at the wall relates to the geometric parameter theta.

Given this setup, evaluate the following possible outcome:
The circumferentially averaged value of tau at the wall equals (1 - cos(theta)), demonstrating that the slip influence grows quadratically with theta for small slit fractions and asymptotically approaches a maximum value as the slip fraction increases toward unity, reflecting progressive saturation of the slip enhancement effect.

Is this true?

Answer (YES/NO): NO